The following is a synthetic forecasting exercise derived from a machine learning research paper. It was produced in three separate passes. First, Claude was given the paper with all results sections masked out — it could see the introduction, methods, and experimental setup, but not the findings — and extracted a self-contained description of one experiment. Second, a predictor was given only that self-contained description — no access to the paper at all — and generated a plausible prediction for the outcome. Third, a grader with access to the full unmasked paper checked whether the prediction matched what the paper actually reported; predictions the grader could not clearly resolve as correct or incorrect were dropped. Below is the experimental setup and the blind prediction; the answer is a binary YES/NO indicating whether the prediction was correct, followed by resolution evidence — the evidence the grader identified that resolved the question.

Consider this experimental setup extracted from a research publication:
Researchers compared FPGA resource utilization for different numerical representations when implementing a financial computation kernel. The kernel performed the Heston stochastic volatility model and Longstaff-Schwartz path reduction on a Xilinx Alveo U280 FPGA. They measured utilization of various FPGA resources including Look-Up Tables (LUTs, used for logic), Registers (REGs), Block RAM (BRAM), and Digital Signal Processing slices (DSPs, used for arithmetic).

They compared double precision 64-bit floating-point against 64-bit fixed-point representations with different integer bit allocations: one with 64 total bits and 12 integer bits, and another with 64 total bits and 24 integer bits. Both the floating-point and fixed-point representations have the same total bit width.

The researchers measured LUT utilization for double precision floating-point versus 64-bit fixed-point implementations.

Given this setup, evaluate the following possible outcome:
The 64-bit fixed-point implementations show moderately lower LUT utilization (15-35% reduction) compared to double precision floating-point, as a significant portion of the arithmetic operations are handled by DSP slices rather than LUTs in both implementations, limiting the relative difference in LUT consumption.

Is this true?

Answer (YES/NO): NO